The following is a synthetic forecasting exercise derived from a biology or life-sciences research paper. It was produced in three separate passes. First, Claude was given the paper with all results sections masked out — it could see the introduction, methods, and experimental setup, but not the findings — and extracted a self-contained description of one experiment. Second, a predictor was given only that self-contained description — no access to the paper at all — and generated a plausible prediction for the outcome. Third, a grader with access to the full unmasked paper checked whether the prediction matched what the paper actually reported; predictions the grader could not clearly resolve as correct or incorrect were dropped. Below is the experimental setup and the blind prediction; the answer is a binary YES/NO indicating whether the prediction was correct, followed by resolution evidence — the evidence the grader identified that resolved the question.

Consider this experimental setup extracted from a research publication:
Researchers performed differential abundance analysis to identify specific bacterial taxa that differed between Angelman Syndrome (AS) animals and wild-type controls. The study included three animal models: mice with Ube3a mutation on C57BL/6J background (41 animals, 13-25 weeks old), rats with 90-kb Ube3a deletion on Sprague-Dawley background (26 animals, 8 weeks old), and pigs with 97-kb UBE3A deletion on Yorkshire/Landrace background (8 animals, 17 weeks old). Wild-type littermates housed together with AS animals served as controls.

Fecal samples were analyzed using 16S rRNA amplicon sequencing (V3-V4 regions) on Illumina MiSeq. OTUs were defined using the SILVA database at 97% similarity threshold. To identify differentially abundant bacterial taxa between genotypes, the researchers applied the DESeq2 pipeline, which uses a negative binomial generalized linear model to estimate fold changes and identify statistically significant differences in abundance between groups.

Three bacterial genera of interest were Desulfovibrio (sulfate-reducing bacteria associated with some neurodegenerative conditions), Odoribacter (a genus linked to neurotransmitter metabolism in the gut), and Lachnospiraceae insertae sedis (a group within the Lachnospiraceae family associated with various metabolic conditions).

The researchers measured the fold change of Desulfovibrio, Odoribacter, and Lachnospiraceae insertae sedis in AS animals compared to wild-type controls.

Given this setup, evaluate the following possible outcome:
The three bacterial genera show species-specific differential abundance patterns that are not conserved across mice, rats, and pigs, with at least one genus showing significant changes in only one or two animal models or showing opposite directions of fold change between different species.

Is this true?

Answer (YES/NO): NO